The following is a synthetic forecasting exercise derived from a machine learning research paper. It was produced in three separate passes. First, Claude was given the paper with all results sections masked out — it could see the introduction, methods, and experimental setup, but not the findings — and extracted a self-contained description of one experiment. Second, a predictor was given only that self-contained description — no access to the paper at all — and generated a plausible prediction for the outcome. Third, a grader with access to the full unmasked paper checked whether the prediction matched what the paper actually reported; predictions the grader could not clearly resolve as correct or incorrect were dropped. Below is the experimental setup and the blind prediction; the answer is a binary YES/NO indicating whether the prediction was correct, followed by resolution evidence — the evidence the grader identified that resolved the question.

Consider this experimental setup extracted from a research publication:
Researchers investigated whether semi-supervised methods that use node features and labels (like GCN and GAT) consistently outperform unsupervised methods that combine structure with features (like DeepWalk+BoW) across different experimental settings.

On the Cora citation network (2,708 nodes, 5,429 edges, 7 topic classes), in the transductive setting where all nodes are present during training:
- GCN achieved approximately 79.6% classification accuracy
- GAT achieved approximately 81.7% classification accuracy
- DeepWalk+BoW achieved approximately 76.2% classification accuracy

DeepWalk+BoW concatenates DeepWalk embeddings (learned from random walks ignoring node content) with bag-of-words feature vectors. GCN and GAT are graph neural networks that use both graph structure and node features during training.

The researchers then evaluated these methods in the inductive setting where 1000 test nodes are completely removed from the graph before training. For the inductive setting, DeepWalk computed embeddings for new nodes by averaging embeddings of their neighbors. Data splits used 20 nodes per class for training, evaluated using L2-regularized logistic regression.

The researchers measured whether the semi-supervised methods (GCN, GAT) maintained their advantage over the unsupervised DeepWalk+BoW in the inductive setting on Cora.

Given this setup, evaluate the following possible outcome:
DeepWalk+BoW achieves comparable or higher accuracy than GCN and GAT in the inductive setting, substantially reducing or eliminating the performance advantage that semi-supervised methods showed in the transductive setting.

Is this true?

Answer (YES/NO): YES